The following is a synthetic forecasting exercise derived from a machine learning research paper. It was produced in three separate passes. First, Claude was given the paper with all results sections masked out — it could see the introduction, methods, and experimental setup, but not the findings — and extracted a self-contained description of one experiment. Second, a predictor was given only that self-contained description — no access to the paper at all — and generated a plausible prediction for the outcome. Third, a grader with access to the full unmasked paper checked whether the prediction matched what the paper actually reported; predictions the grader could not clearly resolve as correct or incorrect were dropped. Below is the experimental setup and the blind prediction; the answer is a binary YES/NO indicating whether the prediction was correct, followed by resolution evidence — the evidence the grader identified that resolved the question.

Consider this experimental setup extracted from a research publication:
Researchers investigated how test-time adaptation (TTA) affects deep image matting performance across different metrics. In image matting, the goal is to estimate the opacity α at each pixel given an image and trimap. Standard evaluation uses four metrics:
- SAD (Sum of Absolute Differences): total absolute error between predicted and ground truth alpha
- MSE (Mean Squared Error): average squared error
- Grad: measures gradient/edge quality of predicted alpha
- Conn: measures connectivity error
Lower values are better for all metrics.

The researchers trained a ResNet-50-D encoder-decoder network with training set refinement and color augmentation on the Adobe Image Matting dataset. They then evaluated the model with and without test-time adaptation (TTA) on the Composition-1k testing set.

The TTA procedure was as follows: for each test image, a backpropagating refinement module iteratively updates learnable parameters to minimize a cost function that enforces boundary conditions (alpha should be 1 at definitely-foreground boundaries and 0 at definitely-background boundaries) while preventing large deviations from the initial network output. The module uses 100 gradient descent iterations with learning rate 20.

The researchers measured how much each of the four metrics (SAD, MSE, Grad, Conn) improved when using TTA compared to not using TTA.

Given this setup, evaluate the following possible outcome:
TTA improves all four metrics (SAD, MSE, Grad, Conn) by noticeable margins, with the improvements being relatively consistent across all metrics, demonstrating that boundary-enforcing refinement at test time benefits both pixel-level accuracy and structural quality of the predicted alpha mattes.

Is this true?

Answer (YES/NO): NO